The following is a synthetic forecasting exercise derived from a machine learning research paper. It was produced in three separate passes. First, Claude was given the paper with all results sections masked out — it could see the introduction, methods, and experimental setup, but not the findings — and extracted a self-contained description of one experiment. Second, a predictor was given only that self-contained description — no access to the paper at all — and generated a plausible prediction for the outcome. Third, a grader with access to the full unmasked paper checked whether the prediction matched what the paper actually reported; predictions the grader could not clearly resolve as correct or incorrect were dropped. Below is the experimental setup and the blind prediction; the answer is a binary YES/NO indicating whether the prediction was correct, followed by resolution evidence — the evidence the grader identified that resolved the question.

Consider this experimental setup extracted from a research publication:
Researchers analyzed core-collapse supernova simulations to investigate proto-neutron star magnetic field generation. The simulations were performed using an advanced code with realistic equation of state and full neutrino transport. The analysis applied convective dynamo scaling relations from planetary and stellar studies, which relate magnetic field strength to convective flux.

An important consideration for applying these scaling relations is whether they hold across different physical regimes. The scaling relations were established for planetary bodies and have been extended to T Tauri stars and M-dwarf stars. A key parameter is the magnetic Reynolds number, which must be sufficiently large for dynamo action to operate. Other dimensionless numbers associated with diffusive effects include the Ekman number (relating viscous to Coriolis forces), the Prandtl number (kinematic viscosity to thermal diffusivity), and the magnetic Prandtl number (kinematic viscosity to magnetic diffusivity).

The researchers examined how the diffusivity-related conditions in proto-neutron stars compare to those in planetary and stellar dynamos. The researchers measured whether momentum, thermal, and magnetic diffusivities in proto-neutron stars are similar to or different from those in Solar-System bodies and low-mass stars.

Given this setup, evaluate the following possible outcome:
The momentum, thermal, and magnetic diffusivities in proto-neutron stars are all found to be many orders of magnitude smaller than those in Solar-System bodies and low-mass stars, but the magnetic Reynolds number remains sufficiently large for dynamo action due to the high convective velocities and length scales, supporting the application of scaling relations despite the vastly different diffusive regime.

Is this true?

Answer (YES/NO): NO